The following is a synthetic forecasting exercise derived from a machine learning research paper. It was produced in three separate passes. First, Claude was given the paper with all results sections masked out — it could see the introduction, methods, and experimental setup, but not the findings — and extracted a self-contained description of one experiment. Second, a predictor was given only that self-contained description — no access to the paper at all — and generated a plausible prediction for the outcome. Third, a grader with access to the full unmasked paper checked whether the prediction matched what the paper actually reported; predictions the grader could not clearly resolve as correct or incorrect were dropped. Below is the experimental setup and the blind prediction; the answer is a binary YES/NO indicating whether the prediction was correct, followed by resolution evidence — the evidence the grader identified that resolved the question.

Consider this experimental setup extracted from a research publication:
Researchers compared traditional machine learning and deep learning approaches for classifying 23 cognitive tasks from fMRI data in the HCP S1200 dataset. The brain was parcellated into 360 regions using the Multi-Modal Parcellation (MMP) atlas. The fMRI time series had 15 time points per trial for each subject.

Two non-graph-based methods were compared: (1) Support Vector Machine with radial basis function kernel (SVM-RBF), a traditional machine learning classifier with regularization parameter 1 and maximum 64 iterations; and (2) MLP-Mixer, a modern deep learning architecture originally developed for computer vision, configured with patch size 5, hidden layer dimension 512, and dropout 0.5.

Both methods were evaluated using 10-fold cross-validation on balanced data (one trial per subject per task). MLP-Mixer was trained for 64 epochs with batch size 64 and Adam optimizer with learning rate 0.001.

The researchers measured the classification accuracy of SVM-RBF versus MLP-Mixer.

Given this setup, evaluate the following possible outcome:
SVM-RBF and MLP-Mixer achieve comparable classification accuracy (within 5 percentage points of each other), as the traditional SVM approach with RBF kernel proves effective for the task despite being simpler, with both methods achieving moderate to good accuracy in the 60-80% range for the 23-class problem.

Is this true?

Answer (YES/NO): NO